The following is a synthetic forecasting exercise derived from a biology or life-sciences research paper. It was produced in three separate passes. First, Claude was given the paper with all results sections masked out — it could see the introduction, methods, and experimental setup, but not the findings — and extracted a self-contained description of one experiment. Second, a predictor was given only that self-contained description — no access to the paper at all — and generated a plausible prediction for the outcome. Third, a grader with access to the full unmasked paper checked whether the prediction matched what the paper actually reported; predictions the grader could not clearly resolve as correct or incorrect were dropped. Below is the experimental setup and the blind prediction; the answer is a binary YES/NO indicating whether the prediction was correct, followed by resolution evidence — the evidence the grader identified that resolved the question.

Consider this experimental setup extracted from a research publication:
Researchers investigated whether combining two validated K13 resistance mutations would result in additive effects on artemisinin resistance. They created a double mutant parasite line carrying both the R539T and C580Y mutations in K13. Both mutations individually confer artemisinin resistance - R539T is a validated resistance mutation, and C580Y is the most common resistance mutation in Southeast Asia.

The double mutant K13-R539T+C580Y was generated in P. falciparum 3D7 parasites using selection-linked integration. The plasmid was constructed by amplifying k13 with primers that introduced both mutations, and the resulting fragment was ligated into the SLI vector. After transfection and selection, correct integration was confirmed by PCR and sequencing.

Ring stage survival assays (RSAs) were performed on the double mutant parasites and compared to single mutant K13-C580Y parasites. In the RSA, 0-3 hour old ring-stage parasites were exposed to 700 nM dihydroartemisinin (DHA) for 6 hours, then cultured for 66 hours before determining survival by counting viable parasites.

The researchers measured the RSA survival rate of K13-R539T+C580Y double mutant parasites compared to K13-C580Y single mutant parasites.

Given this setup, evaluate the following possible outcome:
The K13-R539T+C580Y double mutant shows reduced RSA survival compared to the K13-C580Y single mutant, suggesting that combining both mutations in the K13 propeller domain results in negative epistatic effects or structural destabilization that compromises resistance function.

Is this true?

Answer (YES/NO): NO